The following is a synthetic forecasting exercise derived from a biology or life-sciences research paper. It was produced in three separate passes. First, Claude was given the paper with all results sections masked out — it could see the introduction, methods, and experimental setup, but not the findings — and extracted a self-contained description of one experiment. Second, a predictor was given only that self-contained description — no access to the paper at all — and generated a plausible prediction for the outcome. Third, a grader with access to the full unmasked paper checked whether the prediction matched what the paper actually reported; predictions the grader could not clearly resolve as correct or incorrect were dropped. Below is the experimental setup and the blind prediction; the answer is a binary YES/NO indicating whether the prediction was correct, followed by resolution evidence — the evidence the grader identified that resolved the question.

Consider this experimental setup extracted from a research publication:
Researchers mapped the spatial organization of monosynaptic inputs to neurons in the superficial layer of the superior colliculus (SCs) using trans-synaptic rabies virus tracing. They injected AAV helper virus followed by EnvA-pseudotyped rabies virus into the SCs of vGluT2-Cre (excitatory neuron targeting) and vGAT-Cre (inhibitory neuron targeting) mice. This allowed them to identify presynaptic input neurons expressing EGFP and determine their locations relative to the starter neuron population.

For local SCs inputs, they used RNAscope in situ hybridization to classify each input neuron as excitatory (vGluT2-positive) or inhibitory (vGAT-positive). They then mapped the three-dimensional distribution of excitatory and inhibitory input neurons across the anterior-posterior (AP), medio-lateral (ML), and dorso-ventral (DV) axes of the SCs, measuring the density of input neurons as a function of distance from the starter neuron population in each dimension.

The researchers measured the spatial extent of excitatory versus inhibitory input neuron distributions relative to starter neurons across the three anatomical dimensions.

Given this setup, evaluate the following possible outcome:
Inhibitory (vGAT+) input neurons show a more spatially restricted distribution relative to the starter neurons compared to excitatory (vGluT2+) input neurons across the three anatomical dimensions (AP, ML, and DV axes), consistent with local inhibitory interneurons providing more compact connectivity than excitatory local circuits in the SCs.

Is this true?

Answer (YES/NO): NO